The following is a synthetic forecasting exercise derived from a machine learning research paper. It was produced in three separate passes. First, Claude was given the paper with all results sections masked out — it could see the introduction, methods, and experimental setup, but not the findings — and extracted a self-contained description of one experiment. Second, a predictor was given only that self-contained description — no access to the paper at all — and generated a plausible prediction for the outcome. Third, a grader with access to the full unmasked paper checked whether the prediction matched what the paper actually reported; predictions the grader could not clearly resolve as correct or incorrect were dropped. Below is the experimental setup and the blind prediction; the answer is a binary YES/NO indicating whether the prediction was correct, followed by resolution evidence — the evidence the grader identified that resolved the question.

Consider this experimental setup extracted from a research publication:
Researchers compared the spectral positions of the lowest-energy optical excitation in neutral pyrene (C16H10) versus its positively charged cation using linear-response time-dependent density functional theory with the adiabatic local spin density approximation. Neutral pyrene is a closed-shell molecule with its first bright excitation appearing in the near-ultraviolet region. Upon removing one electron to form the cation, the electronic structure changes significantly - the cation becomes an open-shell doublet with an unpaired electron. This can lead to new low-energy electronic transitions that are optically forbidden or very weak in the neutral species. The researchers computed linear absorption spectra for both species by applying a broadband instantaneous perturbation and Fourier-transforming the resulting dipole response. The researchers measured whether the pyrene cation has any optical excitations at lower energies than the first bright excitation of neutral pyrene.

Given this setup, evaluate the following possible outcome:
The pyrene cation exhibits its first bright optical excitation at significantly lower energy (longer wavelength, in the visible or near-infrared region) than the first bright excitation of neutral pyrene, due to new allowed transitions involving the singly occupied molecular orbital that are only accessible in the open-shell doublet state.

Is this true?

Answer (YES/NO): NO